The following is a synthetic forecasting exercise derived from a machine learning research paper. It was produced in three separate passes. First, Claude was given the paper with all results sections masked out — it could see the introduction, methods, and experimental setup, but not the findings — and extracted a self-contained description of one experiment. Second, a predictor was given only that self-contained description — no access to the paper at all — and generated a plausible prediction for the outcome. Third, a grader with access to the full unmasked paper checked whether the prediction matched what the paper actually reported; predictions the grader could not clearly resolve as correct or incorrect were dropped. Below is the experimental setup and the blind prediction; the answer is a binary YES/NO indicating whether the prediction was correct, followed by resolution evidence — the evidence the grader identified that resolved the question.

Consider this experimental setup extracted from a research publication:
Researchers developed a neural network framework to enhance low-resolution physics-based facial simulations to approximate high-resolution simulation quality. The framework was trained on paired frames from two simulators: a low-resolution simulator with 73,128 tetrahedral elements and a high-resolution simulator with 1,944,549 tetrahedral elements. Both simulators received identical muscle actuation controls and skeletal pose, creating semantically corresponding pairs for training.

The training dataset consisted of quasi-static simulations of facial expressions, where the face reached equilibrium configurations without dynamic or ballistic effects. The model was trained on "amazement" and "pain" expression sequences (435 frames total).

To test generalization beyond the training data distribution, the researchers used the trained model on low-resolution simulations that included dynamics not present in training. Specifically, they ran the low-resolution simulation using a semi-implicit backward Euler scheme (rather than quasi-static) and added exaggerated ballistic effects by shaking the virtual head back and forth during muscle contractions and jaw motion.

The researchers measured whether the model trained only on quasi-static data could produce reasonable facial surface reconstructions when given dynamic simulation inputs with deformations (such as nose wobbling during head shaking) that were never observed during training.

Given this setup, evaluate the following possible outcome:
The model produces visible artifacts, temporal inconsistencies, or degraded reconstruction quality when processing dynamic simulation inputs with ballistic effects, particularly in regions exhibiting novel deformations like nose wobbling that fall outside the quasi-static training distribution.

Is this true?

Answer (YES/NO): NO